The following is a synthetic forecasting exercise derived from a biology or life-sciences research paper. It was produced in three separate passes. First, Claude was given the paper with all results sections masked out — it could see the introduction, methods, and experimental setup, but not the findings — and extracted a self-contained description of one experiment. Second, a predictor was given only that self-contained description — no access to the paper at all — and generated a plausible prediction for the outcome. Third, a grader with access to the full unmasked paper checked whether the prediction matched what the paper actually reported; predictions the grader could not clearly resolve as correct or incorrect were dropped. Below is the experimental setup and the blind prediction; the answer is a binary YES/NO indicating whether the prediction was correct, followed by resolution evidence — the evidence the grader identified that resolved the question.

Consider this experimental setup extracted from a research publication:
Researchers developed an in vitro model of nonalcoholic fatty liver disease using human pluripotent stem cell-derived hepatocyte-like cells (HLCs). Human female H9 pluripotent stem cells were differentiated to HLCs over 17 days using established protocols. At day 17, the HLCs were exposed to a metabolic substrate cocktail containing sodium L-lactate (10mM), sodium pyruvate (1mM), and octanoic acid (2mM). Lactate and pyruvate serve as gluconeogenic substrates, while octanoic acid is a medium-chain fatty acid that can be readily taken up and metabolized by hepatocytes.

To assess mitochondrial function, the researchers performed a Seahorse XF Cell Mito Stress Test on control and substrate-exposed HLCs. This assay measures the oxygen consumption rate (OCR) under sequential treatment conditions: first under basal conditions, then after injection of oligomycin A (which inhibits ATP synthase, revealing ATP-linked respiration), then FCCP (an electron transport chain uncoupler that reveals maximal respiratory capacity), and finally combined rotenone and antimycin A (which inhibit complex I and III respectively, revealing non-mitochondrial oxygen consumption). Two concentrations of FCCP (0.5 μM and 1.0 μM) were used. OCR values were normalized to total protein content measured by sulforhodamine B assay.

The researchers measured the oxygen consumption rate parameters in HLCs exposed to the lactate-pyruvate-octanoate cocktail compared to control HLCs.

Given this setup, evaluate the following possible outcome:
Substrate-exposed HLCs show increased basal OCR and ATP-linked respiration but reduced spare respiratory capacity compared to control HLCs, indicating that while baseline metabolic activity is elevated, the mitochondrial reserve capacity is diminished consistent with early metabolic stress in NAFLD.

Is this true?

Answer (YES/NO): NO